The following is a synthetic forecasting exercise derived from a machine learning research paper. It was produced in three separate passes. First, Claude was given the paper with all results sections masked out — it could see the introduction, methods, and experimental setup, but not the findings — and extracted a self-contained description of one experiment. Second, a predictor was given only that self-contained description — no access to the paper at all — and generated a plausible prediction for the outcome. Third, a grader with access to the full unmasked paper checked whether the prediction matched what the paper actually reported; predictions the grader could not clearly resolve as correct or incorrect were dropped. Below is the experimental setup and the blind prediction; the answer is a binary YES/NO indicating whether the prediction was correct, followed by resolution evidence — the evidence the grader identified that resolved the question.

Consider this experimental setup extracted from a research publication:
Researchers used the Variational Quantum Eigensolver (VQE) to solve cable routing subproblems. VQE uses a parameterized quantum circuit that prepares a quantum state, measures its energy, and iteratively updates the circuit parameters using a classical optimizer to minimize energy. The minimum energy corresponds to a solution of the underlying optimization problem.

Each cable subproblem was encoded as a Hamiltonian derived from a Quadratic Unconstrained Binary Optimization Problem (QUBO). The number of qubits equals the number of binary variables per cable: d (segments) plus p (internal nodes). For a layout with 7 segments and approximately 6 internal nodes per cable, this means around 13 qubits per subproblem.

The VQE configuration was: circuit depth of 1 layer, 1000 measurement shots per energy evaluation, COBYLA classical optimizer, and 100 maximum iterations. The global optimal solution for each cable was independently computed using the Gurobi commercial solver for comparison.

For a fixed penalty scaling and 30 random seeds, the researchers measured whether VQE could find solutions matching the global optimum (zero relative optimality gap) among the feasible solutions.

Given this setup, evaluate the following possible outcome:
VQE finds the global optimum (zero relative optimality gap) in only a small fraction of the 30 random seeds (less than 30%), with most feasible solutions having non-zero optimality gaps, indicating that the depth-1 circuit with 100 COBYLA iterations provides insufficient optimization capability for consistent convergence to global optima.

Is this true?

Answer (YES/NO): NO